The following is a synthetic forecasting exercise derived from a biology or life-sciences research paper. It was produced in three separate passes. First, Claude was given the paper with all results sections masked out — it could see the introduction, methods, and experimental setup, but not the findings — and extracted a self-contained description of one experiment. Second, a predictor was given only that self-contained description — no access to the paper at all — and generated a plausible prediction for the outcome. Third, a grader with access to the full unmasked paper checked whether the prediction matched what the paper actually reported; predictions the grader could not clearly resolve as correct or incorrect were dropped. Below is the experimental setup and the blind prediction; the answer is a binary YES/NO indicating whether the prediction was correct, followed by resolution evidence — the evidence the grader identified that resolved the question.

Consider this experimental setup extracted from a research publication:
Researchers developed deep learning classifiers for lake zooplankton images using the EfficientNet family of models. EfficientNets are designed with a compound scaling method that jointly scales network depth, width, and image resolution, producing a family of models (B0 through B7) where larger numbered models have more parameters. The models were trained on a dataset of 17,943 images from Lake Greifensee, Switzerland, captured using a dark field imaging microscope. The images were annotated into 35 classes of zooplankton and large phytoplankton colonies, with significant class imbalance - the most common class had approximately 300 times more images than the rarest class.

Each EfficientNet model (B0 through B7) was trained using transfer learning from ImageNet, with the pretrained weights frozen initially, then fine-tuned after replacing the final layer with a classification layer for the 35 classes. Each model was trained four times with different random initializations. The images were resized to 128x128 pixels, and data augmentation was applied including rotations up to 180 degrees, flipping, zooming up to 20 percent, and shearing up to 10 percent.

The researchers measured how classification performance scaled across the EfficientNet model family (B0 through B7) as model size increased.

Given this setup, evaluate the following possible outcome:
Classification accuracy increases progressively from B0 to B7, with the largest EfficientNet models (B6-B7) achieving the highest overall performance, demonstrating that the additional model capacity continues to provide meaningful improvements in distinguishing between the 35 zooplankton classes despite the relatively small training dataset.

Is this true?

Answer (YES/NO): NO